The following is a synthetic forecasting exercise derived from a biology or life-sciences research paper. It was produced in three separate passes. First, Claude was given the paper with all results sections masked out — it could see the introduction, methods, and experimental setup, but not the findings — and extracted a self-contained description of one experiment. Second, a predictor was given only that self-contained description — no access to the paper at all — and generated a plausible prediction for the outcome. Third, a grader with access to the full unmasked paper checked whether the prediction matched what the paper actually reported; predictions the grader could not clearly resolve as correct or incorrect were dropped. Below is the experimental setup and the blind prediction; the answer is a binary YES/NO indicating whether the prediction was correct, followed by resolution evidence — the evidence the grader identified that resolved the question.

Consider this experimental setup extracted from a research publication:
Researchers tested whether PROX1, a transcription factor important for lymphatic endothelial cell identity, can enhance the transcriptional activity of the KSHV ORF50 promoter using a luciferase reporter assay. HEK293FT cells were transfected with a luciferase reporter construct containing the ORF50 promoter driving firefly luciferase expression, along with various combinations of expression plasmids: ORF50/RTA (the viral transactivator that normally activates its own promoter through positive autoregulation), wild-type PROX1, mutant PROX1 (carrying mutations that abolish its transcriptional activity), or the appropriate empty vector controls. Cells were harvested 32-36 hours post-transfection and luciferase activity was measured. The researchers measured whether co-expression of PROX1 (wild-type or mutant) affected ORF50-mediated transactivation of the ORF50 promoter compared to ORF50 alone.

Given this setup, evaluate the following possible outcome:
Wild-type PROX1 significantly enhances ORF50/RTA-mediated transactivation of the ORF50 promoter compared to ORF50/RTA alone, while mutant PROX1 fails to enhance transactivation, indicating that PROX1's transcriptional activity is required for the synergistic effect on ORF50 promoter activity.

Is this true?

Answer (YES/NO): YES